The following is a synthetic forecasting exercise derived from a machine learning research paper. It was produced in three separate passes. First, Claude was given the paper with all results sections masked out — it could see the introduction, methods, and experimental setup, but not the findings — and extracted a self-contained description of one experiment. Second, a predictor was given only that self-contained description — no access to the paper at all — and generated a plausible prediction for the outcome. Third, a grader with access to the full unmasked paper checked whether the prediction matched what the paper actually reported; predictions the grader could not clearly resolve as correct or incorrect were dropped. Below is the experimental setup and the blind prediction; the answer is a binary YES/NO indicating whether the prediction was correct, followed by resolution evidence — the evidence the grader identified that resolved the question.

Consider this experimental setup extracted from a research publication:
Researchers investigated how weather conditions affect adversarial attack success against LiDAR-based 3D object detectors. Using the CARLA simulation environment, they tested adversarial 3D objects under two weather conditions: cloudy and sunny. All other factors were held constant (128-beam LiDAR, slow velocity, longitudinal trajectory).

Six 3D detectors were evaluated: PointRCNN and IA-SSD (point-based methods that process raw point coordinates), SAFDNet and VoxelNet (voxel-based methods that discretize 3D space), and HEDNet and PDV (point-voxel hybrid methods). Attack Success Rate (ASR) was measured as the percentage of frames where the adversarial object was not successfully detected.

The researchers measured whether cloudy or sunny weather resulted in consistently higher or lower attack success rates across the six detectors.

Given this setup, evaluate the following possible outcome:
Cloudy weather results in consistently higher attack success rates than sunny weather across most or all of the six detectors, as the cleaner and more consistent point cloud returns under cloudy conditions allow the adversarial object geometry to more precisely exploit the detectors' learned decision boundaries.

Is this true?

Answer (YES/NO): NO